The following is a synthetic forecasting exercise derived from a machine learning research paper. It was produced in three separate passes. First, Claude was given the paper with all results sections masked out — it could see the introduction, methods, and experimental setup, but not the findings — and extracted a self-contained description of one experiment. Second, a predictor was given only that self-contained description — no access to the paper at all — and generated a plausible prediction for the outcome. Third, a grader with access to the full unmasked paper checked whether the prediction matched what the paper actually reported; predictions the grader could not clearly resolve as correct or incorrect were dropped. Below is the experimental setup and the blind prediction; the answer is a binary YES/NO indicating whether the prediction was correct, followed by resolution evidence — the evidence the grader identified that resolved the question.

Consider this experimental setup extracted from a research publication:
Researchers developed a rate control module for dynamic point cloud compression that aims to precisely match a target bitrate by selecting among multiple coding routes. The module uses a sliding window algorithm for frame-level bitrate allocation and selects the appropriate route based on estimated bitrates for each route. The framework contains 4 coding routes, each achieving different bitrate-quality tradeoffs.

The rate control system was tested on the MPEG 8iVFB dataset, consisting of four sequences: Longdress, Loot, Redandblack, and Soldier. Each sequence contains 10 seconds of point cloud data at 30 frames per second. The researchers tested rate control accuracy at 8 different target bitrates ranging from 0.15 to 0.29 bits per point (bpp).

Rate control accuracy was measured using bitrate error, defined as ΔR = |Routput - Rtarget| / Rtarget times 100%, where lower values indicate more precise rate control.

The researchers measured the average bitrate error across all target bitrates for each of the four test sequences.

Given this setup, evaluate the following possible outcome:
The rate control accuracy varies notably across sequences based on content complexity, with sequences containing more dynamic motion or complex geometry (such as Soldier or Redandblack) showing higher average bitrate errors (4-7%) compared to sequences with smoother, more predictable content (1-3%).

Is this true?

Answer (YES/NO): NO